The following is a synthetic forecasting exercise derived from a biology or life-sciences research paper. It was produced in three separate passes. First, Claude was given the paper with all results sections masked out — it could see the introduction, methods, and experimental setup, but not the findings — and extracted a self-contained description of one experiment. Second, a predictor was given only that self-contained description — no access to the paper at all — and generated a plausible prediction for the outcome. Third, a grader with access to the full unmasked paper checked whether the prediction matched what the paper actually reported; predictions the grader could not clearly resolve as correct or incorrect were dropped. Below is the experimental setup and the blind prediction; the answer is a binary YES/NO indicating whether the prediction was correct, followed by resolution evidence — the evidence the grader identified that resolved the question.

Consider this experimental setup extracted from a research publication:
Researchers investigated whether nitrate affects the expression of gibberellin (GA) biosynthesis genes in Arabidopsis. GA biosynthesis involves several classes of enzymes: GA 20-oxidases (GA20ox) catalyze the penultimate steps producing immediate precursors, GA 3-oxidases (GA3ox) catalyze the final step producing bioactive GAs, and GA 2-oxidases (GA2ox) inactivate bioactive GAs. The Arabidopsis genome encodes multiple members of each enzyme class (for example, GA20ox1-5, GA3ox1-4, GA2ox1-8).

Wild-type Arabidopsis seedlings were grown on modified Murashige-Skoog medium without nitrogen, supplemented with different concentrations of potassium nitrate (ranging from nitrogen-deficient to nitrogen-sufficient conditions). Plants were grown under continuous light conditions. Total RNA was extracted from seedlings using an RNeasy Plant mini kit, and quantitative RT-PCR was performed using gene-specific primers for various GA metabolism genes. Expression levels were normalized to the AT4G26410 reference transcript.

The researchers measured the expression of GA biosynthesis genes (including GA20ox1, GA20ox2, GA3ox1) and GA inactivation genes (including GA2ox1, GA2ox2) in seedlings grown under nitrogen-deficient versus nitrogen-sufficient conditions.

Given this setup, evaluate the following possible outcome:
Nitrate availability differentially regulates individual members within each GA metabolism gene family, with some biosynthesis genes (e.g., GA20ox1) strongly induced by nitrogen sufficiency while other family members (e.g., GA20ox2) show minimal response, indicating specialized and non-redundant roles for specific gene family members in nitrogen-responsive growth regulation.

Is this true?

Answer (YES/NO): NO